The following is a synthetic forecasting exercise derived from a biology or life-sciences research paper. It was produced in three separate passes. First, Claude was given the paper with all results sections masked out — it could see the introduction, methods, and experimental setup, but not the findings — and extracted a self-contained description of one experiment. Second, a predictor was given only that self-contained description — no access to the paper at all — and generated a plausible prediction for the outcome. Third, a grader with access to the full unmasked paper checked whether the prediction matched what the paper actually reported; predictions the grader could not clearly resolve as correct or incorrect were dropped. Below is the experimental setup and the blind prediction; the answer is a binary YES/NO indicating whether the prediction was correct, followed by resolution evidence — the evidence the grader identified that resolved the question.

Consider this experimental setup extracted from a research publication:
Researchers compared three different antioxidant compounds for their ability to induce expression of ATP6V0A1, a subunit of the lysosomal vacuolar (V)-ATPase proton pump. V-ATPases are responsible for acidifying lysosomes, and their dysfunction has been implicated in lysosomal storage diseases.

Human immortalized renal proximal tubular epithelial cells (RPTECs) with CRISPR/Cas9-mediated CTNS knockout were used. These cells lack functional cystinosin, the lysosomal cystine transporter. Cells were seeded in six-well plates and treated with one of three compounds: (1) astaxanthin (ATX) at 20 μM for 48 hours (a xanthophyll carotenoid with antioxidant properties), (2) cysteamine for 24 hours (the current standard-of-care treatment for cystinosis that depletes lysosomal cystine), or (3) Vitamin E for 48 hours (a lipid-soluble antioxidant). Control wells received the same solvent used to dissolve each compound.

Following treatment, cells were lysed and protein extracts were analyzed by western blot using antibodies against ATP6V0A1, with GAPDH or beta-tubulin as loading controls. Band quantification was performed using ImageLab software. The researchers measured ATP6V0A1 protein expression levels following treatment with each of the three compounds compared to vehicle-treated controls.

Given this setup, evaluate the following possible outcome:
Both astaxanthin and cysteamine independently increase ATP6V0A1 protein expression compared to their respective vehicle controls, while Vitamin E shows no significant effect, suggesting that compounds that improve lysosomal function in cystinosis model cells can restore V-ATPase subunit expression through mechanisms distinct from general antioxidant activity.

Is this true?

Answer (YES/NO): NO